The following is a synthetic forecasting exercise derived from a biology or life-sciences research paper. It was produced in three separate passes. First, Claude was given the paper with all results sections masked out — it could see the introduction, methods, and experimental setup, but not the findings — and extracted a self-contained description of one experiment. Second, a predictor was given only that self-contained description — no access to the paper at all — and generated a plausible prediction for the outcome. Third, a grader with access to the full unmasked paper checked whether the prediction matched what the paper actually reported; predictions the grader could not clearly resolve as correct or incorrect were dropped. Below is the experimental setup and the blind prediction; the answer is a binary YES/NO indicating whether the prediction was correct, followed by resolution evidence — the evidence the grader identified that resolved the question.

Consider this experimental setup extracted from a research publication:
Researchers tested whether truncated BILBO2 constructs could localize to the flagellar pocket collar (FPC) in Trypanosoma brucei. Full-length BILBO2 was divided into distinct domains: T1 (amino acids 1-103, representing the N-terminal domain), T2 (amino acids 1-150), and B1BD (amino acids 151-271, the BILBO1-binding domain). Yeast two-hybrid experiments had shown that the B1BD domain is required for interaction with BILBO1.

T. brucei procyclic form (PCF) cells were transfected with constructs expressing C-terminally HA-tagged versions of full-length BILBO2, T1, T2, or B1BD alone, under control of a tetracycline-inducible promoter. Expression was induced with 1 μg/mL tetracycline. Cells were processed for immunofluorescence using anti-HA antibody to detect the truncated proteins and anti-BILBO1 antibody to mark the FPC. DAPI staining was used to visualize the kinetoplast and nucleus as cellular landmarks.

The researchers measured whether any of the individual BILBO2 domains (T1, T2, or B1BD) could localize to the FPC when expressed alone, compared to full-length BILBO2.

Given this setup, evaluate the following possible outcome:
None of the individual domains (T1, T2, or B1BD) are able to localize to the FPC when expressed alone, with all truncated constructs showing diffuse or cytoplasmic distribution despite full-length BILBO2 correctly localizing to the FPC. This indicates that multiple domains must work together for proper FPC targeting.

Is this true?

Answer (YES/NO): NO